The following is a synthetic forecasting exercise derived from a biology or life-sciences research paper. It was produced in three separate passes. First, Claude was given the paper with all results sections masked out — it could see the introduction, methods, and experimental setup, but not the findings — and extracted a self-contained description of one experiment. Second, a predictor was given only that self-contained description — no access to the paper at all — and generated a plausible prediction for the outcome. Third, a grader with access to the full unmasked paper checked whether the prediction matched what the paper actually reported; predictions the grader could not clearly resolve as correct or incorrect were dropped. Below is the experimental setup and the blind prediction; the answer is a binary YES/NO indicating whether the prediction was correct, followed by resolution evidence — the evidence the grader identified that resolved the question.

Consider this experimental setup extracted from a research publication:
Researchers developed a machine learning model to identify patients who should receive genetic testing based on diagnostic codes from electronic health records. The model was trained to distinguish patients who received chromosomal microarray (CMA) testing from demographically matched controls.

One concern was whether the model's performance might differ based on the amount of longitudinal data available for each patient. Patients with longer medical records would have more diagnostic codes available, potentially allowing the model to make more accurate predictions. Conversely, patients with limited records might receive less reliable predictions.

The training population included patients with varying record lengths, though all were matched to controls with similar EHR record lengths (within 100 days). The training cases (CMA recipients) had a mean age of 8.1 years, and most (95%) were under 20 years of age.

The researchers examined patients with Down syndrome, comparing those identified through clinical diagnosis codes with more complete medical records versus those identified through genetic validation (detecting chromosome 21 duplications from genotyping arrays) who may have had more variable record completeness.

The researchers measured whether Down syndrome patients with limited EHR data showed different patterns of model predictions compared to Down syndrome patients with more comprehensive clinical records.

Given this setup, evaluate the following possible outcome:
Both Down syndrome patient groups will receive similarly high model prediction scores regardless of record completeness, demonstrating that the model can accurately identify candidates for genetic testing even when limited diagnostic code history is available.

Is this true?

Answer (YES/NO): NO